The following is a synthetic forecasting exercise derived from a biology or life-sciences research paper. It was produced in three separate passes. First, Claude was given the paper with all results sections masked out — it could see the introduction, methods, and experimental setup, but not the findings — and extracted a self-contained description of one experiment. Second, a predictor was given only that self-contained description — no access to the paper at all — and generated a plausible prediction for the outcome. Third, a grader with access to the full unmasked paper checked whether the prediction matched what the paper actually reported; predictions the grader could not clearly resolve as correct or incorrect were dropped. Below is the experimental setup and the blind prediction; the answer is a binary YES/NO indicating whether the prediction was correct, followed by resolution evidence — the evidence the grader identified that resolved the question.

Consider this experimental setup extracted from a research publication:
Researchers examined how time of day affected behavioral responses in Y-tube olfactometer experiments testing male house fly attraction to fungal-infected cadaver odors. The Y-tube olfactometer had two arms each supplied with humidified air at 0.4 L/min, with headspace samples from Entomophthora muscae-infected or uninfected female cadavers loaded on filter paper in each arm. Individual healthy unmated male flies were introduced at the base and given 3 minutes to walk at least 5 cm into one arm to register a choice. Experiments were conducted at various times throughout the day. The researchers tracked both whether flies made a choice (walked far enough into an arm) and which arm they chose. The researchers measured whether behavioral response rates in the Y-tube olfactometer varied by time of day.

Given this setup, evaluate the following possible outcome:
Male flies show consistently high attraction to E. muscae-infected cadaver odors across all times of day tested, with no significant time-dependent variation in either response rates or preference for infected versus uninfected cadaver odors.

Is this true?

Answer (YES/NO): NO